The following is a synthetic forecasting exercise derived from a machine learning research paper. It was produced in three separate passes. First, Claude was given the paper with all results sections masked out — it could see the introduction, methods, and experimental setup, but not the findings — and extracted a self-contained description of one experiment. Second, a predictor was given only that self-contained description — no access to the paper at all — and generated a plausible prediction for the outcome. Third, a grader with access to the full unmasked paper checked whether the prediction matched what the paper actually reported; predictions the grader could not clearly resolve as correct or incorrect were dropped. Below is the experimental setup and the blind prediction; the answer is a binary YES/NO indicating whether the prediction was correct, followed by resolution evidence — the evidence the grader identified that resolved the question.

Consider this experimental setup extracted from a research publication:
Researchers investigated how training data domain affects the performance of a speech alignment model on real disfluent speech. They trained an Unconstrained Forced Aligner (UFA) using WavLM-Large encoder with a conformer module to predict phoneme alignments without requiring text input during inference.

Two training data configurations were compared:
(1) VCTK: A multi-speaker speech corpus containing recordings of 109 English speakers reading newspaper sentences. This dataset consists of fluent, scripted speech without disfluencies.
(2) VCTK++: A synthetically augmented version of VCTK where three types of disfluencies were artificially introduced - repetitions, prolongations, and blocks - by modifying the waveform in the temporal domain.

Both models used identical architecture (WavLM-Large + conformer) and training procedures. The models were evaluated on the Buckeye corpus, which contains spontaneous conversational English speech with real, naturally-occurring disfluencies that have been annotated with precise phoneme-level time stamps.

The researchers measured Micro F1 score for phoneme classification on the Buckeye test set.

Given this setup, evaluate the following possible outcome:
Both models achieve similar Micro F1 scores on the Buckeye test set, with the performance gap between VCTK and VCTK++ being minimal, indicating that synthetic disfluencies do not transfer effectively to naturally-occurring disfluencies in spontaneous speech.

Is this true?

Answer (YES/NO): NO